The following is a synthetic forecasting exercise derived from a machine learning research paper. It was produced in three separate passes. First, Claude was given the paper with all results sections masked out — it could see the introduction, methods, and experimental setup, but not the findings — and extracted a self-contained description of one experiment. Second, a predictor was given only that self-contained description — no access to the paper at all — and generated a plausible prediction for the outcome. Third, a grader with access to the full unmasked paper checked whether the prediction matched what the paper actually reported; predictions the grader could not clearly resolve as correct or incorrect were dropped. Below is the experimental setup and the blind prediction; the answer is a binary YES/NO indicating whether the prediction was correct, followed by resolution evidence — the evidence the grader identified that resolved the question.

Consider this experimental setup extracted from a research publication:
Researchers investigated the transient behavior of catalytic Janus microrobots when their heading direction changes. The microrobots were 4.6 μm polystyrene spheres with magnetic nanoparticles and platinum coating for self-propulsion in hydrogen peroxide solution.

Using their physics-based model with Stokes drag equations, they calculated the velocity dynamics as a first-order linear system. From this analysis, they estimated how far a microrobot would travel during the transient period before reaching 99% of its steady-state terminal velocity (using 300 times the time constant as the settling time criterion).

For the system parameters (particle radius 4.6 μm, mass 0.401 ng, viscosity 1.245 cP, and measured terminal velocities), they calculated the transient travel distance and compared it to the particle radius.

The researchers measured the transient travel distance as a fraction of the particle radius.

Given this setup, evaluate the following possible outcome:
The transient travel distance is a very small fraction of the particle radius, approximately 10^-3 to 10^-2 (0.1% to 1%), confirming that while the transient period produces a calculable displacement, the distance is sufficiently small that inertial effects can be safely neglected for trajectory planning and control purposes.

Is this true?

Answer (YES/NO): YES